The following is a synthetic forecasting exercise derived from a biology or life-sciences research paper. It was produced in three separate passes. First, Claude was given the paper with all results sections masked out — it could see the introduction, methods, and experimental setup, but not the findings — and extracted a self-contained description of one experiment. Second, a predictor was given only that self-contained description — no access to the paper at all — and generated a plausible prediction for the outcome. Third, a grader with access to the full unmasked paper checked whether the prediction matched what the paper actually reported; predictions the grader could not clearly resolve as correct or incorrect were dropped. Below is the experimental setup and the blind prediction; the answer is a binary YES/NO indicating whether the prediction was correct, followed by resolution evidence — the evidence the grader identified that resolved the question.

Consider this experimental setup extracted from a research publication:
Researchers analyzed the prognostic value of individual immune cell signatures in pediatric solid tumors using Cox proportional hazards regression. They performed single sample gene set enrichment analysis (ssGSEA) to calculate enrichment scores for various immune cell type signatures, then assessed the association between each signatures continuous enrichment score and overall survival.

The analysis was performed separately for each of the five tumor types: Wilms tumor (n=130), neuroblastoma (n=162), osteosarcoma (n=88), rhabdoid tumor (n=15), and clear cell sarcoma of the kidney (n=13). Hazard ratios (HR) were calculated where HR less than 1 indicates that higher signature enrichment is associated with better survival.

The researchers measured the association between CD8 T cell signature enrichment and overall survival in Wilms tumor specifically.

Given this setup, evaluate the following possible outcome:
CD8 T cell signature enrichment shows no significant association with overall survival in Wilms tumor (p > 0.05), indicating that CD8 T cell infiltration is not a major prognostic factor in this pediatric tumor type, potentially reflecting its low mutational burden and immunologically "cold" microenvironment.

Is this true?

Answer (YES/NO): YES